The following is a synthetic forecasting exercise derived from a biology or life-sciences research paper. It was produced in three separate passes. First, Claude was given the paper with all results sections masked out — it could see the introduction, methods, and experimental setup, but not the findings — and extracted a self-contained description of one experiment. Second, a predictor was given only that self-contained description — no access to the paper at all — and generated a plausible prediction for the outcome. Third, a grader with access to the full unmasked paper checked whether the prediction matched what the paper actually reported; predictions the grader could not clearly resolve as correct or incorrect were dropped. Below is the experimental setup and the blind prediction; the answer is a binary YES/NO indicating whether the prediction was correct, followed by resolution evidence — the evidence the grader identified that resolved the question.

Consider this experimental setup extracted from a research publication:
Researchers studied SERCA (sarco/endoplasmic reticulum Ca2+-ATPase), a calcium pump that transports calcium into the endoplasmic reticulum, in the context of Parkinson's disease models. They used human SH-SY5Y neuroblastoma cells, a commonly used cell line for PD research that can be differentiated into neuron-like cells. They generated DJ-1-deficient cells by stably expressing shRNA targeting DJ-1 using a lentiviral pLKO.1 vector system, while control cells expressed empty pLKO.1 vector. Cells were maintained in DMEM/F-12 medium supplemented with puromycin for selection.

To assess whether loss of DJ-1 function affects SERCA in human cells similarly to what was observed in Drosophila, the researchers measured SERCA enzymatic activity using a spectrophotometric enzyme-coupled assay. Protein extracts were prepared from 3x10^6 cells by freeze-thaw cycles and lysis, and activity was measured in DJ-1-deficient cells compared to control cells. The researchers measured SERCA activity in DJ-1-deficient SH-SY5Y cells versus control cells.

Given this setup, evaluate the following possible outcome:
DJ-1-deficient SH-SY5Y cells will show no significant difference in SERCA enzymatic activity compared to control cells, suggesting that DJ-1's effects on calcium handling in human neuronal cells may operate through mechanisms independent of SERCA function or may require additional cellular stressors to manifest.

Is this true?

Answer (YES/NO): NO